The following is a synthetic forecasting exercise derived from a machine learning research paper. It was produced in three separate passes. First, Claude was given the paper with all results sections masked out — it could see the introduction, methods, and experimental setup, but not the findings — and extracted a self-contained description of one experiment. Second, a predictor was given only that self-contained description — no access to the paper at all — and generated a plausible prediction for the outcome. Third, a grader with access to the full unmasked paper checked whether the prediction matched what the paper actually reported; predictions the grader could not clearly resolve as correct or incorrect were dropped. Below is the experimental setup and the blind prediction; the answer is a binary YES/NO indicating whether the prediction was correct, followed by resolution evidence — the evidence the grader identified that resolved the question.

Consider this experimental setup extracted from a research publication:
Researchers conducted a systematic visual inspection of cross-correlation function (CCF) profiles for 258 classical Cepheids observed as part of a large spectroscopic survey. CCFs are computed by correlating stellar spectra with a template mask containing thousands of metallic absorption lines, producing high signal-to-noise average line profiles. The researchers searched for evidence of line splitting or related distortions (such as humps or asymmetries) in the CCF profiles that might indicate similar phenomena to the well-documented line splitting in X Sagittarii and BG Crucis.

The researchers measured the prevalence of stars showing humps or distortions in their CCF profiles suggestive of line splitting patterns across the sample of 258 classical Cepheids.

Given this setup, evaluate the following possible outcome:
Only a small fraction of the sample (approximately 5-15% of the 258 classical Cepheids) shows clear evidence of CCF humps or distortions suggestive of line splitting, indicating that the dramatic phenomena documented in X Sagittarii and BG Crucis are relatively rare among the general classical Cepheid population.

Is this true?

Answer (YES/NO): NO